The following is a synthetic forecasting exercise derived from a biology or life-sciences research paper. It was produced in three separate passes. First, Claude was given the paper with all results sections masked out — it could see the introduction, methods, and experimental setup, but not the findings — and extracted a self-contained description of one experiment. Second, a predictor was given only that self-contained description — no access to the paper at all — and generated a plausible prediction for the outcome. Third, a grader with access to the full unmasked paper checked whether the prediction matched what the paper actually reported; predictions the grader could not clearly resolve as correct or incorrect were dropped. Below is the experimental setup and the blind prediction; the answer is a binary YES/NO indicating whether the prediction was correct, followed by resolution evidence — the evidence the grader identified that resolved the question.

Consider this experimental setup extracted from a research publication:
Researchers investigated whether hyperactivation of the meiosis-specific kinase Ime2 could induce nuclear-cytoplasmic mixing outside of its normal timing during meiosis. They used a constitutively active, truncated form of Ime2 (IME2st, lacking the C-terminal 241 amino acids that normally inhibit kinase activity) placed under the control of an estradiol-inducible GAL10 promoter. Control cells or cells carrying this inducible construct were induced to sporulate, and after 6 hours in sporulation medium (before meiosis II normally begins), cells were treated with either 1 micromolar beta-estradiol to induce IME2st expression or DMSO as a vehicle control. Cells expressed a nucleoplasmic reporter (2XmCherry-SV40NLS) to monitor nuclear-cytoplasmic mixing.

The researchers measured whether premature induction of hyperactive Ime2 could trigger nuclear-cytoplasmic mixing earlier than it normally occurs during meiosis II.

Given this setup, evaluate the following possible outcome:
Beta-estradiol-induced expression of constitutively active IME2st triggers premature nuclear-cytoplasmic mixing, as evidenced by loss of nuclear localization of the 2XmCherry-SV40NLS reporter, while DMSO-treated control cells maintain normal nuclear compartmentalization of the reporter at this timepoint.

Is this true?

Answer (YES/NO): NO